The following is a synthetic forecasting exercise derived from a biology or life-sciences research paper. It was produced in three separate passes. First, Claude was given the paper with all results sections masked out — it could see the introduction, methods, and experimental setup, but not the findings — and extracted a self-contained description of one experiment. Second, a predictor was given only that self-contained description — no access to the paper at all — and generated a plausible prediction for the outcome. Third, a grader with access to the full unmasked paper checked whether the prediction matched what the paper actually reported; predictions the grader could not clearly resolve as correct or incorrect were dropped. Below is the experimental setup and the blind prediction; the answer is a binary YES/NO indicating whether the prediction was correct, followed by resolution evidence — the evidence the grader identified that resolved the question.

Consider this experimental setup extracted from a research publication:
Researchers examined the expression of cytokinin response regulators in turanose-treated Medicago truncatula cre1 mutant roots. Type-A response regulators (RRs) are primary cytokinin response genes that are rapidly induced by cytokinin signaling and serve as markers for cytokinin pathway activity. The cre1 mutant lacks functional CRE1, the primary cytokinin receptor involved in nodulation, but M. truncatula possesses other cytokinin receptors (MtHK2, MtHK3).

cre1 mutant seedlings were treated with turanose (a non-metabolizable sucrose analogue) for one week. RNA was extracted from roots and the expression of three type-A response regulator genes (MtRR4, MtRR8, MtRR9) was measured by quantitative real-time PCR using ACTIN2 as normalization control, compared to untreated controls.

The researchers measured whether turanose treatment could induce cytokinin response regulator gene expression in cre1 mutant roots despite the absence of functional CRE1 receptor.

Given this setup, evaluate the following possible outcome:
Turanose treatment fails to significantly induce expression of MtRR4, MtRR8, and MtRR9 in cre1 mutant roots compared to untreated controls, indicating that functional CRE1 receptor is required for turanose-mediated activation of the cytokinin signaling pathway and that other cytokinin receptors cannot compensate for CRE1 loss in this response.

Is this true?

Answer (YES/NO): NO